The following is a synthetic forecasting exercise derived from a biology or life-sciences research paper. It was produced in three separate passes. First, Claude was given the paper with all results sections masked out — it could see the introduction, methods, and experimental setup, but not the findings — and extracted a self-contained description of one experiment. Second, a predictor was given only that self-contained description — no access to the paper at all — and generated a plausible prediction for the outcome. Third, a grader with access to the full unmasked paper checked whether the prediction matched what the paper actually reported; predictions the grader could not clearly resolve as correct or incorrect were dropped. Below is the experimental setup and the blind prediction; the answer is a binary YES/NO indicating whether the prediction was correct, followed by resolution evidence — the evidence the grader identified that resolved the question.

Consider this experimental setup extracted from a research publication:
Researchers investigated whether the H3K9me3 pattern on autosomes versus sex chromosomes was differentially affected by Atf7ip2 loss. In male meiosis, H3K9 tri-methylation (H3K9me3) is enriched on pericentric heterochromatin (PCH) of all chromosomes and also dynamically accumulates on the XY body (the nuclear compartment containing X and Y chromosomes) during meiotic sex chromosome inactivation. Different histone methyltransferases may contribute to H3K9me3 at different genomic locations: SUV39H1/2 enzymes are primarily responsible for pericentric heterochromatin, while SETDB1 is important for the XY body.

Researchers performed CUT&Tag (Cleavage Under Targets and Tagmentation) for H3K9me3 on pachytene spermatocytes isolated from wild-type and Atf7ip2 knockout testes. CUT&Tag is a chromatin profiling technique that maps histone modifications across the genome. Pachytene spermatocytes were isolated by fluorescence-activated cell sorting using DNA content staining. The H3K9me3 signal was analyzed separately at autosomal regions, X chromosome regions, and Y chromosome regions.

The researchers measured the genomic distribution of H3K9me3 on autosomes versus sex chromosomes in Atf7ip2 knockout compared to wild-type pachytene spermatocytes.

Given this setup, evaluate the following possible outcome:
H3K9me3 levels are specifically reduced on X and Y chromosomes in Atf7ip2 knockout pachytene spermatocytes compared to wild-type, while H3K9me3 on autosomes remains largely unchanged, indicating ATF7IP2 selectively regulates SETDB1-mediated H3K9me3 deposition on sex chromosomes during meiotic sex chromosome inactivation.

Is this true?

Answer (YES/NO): YES